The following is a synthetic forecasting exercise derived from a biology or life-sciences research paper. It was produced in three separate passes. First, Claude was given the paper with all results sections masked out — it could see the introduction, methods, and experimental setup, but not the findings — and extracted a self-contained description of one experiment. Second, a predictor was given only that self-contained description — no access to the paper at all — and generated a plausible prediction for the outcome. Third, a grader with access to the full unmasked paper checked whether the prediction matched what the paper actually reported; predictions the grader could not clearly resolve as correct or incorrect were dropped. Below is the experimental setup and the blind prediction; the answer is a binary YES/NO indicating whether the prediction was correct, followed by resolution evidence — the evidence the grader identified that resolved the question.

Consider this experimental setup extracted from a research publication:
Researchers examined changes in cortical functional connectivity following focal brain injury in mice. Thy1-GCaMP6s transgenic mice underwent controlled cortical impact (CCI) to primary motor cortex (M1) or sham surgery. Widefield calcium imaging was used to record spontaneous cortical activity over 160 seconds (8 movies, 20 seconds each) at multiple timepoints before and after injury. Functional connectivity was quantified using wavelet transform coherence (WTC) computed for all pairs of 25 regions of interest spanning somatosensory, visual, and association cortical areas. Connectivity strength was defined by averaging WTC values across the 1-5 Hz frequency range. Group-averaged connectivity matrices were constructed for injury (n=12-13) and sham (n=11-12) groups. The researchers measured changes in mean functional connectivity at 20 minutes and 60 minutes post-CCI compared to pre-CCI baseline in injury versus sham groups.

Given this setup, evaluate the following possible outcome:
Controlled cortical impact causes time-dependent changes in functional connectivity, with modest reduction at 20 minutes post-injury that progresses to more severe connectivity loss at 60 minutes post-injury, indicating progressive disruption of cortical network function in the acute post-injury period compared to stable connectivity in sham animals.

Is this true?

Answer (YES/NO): NO